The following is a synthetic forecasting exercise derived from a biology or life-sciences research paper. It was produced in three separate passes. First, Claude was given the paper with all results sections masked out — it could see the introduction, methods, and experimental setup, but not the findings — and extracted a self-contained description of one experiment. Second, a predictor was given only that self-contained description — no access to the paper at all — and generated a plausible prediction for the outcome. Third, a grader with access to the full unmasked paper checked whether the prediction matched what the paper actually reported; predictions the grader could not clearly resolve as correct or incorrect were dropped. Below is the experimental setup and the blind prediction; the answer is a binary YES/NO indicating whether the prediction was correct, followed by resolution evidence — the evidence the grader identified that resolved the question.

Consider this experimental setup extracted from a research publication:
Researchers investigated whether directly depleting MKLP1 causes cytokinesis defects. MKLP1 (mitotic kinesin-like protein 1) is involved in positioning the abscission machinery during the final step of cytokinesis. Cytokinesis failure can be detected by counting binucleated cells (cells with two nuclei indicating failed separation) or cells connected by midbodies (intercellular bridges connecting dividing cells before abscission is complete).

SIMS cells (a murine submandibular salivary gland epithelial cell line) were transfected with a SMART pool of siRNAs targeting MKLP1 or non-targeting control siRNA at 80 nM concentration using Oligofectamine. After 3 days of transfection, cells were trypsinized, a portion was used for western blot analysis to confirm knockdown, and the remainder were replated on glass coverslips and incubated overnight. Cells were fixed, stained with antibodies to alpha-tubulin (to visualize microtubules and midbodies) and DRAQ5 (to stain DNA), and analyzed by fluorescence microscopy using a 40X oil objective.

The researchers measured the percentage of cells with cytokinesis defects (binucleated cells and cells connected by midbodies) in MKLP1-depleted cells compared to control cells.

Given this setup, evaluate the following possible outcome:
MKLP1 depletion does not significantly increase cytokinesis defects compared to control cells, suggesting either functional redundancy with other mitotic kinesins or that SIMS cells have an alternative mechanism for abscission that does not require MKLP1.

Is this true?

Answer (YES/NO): NO